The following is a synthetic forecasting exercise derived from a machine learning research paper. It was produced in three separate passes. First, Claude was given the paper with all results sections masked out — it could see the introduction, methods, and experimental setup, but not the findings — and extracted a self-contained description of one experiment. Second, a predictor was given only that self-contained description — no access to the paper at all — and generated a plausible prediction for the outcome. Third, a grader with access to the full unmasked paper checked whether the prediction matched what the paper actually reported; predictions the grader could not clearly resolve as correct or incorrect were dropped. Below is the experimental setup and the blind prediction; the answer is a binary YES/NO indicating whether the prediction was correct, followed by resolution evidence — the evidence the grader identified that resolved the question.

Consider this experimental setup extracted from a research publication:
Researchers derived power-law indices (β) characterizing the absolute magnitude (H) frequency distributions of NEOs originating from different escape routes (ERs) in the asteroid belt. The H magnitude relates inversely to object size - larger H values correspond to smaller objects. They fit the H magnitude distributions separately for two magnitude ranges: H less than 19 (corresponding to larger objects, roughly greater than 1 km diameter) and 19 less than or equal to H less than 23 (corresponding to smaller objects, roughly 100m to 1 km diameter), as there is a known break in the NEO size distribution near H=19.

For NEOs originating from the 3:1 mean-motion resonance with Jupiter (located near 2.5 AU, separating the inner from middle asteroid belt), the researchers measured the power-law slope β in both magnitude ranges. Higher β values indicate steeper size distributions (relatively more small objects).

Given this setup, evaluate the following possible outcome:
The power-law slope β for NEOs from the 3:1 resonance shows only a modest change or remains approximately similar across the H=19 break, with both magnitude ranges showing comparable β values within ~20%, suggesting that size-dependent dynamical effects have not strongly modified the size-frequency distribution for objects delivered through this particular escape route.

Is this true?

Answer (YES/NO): NO